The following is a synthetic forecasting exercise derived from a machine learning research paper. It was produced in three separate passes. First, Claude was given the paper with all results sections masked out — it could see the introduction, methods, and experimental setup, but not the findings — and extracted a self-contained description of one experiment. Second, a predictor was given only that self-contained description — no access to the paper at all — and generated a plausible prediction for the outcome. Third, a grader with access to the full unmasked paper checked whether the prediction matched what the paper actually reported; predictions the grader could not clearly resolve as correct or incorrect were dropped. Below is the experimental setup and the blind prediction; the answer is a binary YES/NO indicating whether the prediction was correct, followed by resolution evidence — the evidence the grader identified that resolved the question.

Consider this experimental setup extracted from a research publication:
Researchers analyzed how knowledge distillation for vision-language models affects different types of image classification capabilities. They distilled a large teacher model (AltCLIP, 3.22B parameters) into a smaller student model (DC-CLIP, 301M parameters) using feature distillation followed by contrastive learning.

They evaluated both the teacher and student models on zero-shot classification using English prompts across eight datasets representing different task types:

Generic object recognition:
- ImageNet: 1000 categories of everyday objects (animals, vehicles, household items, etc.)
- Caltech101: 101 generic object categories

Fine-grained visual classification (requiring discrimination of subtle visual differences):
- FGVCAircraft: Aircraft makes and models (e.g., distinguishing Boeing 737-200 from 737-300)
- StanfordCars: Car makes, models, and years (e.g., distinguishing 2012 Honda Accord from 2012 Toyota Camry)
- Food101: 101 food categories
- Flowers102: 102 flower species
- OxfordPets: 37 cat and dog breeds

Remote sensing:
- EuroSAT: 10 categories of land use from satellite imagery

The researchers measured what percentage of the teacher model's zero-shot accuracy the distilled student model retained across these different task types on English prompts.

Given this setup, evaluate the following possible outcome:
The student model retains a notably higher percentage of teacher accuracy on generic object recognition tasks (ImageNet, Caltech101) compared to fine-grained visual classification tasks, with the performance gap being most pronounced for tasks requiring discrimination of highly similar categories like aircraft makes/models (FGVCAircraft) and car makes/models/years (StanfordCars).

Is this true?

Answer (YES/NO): NO